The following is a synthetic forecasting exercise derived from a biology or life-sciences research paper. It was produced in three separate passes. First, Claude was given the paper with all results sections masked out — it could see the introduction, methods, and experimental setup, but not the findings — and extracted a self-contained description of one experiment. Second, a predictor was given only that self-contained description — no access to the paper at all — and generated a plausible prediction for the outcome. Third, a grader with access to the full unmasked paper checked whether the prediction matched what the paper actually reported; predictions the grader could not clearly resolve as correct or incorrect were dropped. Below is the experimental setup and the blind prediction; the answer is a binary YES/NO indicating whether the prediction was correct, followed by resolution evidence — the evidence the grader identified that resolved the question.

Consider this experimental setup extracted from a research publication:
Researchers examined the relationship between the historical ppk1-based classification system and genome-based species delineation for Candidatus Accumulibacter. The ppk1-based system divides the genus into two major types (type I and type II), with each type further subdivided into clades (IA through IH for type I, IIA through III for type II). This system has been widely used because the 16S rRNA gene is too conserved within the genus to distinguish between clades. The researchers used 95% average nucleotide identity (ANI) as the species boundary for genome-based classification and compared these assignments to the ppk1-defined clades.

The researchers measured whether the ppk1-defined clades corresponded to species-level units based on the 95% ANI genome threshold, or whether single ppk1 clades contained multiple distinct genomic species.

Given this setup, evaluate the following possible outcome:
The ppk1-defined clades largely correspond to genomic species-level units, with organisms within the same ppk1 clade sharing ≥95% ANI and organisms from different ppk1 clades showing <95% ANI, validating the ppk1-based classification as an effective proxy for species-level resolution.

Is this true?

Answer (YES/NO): YES